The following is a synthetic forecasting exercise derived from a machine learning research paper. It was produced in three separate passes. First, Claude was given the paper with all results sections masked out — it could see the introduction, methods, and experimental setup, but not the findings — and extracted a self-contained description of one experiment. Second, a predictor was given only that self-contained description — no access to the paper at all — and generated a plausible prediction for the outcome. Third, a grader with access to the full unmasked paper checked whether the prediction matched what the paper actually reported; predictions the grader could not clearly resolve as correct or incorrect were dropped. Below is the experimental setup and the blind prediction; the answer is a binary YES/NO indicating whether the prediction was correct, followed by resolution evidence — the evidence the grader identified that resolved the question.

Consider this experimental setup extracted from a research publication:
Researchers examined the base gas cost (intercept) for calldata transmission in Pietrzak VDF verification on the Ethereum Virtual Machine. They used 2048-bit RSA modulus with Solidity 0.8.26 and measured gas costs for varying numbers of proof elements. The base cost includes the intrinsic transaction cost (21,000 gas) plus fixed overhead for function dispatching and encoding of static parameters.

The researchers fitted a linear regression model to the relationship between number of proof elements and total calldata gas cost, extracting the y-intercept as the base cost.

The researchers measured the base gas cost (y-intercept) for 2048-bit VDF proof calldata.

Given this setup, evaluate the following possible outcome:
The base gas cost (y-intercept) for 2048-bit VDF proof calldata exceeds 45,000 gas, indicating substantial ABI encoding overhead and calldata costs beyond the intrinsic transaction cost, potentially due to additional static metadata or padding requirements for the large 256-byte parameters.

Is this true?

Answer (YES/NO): NO